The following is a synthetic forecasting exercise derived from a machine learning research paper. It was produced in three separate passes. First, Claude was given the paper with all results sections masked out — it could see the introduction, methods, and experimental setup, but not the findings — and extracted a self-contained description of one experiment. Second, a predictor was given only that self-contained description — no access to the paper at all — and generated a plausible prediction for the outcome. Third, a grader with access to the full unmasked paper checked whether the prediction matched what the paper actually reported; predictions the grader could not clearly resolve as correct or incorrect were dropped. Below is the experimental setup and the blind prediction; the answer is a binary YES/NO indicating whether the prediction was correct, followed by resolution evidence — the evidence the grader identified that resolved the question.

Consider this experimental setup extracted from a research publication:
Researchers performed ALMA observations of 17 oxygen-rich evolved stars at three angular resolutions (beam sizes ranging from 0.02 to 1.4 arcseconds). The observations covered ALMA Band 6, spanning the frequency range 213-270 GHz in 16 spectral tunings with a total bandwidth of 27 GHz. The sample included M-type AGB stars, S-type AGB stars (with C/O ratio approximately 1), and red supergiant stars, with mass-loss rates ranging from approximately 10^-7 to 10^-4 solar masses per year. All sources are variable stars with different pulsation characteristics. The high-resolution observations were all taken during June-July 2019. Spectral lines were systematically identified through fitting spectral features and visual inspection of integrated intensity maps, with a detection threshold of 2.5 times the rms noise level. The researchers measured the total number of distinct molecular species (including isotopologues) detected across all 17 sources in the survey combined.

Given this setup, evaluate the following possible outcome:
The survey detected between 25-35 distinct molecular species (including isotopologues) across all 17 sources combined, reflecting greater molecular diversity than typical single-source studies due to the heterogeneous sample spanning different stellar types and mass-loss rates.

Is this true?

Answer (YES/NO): NO